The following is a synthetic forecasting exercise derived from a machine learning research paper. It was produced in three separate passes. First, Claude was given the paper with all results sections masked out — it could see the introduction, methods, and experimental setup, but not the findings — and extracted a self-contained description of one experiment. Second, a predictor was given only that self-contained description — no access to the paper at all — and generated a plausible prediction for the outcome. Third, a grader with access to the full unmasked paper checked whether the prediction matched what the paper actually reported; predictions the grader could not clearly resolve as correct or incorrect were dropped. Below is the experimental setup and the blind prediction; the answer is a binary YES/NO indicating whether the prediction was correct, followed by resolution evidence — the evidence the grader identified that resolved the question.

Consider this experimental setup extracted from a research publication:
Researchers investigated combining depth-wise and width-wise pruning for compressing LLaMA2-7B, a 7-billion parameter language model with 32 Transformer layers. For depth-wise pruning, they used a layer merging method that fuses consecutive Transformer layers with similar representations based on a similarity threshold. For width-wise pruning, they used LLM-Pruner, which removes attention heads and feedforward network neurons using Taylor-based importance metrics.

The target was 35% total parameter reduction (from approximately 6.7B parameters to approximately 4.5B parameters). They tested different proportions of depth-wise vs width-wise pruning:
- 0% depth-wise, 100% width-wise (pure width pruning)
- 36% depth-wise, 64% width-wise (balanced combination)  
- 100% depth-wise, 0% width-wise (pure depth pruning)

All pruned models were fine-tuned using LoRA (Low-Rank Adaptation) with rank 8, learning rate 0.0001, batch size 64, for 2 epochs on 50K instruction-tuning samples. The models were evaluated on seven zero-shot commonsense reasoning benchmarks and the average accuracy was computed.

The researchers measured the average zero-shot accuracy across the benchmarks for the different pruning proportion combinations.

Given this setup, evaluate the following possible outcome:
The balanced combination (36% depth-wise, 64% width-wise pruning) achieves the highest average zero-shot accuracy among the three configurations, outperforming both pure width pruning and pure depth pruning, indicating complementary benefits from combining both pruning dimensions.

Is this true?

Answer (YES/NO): YES